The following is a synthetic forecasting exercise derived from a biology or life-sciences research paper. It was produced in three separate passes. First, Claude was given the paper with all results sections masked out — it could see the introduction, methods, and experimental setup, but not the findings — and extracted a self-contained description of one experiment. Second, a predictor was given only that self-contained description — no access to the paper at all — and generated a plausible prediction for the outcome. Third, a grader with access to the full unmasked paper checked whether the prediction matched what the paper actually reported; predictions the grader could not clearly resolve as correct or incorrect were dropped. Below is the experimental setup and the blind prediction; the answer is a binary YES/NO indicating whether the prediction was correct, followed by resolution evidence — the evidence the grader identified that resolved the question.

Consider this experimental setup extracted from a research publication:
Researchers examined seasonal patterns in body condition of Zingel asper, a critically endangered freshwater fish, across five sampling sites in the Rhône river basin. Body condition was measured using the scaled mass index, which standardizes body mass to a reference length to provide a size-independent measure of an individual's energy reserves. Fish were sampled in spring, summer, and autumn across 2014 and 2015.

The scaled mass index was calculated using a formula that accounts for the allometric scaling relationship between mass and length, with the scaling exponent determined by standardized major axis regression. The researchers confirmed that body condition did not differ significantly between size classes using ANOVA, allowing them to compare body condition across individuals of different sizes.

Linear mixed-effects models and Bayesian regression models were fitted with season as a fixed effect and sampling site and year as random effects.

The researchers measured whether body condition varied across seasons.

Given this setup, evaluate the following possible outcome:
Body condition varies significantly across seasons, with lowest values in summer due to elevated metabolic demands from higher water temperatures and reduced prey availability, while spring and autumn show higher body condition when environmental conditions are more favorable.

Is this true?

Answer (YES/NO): NO